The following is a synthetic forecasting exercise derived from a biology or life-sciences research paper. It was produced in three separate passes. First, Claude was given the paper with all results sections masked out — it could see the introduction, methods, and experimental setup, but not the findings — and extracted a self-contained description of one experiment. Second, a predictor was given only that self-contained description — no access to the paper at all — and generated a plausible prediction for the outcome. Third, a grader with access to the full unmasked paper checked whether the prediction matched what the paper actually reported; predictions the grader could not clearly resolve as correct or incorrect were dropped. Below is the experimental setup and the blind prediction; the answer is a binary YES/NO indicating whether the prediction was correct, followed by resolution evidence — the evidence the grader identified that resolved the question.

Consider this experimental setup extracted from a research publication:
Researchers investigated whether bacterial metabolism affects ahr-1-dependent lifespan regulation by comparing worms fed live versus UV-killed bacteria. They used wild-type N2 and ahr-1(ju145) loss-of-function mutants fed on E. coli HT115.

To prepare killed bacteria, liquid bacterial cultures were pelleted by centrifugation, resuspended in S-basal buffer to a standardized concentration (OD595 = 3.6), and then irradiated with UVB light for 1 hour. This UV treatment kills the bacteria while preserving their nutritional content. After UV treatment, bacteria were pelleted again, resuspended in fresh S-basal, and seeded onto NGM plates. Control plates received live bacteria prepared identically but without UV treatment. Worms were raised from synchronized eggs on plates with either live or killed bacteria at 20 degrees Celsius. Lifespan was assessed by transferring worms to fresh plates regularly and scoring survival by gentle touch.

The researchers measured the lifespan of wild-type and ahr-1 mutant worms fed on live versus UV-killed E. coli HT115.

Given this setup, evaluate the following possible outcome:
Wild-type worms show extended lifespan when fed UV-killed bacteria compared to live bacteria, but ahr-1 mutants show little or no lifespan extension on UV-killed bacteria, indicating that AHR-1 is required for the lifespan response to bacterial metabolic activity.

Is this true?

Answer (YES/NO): NO